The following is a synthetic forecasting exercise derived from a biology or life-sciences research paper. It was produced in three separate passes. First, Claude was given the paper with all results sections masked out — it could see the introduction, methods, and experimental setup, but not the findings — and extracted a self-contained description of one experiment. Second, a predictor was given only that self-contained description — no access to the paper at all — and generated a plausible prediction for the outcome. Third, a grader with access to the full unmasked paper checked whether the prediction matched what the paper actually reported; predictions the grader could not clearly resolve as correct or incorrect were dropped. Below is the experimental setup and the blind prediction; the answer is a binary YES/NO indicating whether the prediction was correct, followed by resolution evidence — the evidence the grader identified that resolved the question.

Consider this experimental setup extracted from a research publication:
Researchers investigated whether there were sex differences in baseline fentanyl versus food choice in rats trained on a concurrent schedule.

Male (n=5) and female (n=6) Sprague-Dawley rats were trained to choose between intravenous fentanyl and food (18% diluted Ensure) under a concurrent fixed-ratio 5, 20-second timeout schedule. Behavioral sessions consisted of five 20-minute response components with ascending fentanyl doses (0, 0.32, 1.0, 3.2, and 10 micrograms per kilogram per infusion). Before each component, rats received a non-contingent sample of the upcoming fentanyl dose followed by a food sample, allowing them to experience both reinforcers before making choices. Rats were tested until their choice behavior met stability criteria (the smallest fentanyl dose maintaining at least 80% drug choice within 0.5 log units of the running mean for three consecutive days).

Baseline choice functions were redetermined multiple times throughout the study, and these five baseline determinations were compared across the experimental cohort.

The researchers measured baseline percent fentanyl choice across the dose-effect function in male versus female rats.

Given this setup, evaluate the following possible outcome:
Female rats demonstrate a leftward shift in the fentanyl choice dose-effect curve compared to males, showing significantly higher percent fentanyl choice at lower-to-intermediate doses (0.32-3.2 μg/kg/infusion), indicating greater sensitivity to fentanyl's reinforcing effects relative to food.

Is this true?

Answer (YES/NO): NO